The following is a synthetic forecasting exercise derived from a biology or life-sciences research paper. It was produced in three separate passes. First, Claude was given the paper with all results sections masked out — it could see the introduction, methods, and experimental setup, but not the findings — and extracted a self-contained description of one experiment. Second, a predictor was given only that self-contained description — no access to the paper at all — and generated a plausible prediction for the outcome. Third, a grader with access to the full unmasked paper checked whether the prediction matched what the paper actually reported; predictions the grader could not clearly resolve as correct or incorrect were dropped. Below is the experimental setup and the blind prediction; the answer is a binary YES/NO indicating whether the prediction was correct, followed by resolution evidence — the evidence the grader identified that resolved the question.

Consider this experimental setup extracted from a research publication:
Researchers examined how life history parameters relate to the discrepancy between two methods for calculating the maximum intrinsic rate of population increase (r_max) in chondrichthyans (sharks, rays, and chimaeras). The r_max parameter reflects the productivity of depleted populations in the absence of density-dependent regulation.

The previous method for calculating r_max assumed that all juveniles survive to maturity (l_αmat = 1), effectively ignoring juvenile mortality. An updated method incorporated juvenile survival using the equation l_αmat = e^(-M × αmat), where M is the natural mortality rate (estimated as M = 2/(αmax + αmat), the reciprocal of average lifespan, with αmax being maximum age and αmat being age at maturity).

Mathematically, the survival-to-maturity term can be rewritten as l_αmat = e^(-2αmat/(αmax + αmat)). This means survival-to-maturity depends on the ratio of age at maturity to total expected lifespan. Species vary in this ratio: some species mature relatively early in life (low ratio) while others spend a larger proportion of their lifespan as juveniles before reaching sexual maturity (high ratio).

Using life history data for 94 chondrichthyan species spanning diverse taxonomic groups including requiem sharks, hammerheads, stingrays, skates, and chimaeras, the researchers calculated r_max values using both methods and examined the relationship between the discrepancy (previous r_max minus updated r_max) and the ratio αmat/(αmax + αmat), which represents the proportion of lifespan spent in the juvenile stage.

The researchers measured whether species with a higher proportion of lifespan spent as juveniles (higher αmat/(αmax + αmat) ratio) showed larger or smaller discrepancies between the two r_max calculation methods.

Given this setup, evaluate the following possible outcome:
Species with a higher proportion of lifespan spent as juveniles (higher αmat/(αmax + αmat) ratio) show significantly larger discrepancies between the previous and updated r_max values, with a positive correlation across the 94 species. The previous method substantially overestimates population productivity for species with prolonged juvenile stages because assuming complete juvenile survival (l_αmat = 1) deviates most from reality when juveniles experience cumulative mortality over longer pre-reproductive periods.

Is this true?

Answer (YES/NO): NO